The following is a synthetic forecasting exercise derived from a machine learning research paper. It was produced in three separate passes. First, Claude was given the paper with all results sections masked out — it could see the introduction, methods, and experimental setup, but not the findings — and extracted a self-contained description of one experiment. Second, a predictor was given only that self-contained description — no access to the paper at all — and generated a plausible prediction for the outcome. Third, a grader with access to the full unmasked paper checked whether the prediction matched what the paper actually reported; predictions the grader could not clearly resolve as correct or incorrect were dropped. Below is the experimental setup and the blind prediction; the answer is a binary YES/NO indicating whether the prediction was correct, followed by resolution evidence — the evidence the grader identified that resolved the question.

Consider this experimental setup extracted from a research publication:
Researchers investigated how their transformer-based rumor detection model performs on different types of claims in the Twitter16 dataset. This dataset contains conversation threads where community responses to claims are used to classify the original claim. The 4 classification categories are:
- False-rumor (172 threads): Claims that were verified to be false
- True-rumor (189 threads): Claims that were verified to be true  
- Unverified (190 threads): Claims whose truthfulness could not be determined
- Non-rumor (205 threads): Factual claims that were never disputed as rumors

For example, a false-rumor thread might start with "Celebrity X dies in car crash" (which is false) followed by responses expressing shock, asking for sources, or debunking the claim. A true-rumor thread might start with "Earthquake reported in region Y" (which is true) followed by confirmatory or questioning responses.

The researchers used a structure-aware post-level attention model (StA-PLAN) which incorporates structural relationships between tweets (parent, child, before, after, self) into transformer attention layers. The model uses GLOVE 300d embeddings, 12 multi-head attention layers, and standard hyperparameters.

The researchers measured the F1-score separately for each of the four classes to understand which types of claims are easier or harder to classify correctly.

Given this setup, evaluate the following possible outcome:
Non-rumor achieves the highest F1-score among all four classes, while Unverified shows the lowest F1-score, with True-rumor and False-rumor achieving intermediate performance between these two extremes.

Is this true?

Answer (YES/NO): NO